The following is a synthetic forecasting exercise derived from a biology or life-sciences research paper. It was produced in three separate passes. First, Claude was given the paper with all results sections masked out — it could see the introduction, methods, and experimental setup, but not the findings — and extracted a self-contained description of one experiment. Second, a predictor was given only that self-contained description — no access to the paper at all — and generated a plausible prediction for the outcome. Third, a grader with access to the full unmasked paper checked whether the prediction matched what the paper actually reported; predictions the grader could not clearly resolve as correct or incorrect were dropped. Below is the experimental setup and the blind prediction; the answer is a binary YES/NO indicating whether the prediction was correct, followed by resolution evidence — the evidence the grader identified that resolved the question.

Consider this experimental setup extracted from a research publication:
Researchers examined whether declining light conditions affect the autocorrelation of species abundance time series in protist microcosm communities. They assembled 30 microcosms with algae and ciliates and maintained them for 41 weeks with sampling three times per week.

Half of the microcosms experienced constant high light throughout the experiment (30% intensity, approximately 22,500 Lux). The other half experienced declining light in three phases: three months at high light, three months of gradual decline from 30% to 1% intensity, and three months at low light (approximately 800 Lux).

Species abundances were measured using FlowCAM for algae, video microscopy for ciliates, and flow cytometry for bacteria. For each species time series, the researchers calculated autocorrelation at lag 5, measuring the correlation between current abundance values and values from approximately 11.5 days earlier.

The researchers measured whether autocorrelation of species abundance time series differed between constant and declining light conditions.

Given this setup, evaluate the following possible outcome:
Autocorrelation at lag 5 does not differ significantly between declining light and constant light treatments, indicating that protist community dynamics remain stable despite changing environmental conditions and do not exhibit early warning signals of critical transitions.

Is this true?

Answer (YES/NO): NO